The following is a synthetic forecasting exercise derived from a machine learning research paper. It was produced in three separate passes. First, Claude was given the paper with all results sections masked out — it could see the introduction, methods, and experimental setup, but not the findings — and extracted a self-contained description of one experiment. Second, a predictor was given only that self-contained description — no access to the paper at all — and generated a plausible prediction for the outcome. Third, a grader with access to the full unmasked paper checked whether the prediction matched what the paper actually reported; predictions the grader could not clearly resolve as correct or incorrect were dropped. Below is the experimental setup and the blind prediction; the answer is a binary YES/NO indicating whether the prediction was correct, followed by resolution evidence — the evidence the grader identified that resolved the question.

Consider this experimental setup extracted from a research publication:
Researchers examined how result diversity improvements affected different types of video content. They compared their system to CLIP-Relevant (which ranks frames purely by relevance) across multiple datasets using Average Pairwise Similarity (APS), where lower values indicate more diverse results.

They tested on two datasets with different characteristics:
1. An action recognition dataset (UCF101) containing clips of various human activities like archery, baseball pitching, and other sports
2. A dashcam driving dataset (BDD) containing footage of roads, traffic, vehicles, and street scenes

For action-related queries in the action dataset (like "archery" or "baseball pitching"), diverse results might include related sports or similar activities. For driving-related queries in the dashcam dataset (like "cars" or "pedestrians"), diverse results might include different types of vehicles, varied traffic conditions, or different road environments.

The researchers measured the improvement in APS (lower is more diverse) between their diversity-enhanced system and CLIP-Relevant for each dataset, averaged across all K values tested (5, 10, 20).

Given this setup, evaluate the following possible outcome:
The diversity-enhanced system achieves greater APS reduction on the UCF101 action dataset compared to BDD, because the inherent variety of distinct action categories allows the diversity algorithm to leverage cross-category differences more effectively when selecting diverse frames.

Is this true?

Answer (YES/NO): YES